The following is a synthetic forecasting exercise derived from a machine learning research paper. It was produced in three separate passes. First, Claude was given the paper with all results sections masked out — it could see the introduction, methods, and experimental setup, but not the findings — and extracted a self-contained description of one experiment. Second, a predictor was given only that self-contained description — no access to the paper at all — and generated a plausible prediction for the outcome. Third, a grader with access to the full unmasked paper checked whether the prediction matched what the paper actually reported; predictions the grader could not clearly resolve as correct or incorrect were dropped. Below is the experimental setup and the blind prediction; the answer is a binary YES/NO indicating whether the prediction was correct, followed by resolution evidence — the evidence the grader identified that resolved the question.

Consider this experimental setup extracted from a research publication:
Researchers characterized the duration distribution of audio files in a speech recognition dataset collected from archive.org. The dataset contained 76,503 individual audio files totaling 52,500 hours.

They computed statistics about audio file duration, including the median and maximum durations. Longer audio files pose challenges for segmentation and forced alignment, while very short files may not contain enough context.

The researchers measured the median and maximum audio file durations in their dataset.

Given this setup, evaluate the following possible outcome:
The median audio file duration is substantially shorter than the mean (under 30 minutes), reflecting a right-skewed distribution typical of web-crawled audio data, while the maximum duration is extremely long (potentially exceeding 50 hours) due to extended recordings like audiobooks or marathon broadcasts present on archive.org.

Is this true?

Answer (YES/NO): NO